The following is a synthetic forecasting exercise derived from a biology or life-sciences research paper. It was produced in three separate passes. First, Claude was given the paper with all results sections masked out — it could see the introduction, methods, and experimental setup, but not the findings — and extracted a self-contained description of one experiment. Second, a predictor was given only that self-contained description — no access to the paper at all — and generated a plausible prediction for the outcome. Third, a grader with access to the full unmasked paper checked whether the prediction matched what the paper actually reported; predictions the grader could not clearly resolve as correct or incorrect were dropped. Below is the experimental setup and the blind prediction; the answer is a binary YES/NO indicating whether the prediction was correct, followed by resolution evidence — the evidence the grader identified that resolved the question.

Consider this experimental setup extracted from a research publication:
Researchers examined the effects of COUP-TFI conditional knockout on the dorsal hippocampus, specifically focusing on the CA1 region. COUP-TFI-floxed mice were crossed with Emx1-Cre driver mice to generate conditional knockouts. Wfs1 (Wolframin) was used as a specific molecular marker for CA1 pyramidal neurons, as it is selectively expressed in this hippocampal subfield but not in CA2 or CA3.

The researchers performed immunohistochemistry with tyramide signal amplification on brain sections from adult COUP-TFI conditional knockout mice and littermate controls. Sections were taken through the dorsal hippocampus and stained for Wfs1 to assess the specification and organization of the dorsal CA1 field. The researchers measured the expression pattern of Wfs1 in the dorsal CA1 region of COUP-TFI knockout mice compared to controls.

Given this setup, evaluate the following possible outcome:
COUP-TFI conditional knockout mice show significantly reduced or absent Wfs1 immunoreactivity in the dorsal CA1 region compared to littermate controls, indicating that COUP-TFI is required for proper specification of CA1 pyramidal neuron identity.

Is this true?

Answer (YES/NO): YES